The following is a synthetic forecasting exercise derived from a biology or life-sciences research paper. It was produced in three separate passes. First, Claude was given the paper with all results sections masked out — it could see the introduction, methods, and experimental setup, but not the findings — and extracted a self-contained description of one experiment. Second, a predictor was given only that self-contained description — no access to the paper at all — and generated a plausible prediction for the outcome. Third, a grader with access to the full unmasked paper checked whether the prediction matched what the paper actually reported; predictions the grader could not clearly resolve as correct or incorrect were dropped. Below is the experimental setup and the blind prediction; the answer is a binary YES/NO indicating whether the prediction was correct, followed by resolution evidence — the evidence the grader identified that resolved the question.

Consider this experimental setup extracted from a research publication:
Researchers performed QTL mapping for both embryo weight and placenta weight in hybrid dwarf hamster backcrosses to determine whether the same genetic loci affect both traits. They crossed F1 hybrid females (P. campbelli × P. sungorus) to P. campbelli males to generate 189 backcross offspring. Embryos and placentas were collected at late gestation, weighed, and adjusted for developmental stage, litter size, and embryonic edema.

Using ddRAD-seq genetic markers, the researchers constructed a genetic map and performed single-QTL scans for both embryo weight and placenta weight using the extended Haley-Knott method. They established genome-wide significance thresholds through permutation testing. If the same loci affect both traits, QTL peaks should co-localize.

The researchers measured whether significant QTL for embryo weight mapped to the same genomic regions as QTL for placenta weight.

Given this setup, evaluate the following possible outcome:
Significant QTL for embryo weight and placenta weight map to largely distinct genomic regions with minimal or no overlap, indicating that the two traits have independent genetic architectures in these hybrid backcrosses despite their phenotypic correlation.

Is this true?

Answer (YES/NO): NO